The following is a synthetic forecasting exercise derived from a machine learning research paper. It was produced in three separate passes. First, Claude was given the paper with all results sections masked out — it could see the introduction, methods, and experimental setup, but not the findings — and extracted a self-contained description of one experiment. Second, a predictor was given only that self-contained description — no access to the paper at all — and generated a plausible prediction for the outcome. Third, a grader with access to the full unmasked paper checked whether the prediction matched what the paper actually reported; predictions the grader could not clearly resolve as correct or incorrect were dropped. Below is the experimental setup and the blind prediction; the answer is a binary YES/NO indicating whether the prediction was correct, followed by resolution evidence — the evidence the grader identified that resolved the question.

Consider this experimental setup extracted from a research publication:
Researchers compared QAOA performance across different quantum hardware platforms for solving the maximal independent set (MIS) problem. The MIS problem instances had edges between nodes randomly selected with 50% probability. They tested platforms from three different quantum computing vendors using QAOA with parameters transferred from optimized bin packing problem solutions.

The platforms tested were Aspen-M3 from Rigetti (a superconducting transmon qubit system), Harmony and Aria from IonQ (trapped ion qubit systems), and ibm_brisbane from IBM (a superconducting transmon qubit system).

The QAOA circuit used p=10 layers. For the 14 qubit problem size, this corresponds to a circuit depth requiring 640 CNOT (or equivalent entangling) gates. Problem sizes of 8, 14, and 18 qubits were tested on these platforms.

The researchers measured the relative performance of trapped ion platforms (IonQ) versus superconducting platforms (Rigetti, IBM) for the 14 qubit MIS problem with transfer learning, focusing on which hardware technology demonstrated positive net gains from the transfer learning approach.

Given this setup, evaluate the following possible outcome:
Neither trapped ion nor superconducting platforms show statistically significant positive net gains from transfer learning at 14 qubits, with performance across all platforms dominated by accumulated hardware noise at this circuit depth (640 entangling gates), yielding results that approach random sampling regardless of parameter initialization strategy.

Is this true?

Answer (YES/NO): NO